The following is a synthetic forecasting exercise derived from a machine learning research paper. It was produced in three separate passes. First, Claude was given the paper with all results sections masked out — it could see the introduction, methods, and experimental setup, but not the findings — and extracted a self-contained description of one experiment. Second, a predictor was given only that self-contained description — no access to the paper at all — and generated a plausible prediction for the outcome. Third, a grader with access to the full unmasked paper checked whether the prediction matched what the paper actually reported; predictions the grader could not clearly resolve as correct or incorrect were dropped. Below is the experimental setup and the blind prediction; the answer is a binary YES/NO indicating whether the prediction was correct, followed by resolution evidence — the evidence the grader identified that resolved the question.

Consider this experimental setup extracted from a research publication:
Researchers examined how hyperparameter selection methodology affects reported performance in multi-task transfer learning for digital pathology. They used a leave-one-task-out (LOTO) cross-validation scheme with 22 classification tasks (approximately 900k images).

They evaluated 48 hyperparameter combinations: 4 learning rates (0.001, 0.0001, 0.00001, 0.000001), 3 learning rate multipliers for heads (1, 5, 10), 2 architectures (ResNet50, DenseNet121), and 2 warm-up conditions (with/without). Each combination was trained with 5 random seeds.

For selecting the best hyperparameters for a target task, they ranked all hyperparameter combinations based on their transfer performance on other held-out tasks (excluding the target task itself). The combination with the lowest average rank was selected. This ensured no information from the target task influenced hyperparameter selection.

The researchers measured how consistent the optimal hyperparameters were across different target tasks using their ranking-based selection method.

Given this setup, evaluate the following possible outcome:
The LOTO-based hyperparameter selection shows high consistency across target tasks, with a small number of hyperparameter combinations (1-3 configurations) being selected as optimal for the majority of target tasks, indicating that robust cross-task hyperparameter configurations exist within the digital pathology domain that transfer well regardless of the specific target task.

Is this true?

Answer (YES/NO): NO